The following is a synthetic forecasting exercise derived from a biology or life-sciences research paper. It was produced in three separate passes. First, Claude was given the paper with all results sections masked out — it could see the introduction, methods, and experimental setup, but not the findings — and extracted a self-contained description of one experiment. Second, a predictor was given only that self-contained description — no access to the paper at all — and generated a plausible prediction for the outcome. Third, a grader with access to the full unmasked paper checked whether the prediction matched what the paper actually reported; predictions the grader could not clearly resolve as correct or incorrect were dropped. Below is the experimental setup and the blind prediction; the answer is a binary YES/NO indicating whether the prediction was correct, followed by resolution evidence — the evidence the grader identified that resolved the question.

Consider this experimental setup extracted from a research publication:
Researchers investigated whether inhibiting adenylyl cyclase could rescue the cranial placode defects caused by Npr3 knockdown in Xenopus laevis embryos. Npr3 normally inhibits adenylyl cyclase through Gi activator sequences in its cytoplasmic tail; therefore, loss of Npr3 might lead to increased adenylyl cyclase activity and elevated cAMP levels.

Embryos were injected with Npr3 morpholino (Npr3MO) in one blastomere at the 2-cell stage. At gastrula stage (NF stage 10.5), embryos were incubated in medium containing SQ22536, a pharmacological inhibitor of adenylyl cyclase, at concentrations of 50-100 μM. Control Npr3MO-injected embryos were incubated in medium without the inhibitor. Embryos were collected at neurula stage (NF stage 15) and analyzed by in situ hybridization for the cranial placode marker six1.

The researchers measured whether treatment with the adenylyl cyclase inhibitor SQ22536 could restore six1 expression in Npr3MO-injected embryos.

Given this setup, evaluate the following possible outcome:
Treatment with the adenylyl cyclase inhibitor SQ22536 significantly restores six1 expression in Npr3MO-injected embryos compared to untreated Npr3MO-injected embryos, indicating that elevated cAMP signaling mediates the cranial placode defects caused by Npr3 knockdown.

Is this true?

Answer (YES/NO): YES